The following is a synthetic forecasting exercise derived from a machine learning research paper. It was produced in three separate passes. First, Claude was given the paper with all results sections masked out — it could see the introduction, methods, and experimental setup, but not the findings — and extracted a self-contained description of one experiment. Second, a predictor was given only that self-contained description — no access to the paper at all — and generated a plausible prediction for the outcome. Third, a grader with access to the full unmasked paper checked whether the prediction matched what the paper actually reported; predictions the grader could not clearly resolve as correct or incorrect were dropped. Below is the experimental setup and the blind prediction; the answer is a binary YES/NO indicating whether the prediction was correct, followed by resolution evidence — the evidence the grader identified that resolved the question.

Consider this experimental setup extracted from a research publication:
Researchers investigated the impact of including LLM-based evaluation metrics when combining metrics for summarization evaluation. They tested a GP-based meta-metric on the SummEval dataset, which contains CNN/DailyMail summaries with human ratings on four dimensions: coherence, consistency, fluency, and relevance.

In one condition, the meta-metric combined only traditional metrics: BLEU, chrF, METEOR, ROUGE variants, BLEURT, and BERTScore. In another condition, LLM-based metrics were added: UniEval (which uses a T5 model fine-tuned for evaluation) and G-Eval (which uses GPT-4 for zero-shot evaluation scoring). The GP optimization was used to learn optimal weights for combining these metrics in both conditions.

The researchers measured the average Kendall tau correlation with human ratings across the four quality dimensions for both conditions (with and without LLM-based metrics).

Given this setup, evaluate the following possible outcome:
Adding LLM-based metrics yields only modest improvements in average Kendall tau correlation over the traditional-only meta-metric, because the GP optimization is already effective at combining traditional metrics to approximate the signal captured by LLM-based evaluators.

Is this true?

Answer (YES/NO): NO